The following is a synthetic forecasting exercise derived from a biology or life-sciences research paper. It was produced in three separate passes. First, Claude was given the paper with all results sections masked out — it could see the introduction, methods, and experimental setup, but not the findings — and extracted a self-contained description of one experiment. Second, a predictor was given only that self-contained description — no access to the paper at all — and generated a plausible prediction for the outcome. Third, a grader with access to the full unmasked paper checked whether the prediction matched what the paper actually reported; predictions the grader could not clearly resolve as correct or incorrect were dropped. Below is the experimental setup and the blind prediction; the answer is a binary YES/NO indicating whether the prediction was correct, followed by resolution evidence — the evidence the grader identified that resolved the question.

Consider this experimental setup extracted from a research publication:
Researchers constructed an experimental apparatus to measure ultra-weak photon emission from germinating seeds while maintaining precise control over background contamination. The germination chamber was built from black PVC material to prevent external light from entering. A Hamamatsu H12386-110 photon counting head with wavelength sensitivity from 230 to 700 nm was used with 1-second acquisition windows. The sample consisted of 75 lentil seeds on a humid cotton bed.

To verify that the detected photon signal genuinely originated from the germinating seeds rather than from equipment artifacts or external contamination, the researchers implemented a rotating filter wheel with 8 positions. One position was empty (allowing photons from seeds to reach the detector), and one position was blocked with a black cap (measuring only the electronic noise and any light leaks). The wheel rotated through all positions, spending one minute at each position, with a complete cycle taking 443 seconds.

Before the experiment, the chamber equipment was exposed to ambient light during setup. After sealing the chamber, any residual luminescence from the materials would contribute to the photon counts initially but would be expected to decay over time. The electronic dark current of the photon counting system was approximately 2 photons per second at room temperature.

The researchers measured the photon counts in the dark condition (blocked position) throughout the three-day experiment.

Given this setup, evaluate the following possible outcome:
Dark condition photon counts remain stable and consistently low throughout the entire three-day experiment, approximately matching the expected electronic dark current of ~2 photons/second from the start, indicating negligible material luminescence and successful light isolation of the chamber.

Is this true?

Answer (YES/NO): NO